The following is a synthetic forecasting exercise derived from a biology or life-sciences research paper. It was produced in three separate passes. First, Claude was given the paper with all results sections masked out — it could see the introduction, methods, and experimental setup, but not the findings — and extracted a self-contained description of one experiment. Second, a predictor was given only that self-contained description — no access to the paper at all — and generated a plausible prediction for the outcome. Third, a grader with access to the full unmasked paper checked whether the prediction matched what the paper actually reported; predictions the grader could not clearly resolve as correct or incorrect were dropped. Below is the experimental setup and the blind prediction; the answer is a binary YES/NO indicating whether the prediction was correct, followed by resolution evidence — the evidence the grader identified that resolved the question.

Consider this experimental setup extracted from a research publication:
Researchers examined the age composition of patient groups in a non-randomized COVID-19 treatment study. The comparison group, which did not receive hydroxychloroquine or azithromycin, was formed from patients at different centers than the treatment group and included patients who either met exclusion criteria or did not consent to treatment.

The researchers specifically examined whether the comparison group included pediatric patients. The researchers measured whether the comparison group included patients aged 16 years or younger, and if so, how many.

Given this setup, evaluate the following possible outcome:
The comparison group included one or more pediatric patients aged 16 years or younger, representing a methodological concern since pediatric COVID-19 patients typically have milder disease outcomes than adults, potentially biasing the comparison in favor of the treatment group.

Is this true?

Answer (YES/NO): YES